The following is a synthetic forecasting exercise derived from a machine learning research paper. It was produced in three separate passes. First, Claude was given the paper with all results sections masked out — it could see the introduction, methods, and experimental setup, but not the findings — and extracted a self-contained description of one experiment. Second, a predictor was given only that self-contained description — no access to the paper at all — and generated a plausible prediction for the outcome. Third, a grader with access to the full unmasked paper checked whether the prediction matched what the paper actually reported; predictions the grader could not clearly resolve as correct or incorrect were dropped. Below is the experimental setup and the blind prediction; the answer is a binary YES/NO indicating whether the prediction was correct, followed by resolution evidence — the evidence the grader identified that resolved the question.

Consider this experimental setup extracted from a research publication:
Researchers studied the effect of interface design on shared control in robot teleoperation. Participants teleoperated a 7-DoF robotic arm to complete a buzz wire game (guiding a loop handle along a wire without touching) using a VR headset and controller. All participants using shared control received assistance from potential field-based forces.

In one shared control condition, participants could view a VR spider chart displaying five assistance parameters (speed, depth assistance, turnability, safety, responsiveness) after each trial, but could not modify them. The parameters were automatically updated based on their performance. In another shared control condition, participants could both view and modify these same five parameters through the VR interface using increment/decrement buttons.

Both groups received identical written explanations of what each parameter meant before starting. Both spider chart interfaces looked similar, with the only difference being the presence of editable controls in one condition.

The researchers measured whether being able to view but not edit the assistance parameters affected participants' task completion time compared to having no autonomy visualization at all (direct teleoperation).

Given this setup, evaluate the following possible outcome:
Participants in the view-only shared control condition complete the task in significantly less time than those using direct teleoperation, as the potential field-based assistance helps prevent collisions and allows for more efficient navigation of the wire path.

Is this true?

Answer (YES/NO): NO